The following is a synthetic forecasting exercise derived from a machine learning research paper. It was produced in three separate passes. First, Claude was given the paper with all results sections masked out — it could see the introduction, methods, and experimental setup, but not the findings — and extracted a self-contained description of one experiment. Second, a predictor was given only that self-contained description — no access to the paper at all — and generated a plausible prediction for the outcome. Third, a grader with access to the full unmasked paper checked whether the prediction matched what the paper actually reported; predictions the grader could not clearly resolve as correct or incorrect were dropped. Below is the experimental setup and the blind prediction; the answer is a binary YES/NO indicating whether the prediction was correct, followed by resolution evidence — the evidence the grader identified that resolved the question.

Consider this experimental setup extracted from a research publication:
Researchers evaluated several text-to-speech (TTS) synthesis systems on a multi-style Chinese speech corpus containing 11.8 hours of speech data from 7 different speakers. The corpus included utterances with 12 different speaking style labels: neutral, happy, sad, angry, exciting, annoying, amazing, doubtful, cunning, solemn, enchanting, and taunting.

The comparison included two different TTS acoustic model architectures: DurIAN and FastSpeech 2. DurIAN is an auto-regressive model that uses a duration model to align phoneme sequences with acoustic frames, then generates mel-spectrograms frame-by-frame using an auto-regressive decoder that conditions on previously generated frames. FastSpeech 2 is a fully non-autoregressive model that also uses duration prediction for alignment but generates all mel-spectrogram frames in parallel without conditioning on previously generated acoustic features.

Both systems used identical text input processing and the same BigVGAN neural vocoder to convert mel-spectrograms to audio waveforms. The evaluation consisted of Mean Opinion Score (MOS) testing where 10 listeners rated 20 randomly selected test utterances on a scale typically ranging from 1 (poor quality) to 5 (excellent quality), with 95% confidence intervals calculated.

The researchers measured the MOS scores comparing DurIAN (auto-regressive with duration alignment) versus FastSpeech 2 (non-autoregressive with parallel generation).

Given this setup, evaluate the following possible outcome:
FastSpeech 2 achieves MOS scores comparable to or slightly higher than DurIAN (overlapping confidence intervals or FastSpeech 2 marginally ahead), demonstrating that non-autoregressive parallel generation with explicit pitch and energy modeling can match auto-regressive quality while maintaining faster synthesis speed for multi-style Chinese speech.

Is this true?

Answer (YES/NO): NO